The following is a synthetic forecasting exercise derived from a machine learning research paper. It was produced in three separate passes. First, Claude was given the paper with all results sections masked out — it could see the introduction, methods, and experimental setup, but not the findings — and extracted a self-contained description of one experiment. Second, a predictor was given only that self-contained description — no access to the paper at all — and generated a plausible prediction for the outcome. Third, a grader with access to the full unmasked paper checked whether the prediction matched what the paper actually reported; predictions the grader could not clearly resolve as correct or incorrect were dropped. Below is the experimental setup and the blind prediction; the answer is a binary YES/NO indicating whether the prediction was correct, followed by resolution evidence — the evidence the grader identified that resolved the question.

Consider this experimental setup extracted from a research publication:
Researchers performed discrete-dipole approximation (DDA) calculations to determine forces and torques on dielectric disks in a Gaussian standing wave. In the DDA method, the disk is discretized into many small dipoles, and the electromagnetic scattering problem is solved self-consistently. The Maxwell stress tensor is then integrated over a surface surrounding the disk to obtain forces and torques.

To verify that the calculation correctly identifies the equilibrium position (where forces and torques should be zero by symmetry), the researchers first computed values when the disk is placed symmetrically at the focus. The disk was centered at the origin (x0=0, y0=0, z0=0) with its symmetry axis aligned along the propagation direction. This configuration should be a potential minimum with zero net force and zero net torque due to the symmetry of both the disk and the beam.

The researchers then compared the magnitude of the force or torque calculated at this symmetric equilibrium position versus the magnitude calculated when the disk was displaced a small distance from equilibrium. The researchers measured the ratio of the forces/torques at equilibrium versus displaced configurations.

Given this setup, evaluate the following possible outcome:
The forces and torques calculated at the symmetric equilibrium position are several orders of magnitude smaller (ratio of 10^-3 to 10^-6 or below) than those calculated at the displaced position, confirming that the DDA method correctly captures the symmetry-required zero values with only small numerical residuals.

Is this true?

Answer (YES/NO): YES